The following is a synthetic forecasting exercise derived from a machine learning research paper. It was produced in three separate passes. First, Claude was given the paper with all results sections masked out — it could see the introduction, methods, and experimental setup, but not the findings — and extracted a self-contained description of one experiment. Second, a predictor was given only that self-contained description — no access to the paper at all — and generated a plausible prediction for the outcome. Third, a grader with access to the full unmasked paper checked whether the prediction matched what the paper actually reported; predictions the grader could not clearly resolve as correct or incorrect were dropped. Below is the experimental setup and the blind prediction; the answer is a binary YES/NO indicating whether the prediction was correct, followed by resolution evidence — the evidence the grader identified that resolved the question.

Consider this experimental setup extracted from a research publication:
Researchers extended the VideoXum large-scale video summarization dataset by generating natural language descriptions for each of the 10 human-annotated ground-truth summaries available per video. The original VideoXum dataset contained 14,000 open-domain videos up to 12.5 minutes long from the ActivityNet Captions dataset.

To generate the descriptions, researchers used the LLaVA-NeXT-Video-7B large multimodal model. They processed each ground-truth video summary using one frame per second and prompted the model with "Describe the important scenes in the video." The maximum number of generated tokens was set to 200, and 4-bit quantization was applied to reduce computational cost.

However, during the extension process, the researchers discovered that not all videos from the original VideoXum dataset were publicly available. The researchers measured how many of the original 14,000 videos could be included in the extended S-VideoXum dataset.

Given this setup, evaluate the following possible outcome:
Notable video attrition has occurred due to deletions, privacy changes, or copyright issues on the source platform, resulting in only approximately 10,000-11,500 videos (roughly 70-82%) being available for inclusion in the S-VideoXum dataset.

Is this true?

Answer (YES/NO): NO